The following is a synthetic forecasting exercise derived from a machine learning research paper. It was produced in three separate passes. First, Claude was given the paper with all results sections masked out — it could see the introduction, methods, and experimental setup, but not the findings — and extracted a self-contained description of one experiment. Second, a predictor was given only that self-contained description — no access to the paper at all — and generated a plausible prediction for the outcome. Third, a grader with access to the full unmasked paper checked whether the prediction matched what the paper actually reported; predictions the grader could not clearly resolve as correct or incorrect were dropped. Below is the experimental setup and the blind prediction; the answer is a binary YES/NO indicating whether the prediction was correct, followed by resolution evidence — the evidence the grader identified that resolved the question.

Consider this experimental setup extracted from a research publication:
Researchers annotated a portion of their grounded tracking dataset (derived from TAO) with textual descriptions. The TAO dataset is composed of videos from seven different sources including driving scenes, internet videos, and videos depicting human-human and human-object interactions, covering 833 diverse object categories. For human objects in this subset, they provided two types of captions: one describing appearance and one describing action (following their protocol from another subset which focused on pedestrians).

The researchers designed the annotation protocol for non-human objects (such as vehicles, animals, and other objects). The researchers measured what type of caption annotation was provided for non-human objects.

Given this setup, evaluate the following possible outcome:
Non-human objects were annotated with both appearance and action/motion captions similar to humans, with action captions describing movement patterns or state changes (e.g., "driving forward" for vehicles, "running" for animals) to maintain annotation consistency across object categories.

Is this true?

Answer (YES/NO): NO